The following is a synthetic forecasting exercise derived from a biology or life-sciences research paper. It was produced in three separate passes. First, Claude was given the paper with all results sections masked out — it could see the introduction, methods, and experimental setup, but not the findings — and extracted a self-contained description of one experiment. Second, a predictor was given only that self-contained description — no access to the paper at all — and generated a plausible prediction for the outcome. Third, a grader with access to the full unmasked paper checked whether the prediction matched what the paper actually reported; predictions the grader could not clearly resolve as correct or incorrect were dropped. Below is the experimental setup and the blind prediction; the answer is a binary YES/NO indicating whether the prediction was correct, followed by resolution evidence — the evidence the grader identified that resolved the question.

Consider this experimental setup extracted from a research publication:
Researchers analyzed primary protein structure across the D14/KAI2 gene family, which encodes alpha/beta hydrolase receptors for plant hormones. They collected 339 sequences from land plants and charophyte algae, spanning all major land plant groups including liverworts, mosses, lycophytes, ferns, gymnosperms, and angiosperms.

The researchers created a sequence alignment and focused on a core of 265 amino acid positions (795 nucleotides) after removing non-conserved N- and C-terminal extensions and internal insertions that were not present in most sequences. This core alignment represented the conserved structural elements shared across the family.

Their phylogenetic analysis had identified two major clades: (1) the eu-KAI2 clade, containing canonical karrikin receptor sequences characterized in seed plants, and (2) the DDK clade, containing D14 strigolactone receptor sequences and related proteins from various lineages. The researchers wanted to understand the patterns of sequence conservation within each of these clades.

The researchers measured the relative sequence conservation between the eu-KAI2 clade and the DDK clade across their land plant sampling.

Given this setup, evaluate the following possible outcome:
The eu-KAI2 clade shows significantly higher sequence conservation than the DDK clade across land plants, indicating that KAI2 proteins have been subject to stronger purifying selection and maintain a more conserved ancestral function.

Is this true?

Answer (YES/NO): YES